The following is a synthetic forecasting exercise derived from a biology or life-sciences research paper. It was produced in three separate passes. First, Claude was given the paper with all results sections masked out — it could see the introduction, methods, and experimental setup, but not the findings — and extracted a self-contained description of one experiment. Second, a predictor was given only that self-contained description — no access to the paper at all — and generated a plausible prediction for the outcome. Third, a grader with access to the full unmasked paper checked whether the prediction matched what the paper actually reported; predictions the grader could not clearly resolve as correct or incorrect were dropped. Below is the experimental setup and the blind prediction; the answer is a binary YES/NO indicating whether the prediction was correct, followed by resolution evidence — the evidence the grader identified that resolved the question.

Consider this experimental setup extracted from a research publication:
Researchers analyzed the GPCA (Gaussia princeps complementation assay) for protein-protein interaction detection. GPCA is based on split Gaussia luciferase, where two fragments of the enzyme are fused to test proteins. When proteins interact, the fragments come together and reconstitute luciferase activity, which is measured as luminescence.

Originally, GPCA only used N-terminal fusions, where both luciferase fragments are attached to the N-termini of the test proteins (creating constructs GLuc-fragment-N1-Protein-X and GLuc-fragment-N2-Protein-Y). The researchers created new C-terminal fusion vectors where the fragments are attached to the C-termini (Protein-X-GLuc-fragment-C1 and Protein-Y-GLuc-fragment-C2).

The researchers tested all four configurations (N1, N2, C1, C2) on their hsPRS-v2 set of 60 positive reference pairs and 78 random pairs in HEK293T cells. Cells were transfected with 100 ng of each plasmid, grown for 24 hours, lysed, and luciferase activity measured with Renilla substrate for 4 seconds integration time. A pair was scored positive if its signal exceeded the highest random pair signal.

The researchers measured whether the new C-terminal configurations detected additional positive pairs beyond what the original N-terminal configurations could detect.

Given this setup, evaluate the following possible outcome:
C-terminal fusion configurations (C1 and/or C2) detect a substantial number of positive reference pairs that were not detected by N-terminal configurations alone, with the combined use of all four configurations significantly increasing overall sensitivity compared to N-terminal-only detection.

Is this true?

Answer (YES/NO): YES